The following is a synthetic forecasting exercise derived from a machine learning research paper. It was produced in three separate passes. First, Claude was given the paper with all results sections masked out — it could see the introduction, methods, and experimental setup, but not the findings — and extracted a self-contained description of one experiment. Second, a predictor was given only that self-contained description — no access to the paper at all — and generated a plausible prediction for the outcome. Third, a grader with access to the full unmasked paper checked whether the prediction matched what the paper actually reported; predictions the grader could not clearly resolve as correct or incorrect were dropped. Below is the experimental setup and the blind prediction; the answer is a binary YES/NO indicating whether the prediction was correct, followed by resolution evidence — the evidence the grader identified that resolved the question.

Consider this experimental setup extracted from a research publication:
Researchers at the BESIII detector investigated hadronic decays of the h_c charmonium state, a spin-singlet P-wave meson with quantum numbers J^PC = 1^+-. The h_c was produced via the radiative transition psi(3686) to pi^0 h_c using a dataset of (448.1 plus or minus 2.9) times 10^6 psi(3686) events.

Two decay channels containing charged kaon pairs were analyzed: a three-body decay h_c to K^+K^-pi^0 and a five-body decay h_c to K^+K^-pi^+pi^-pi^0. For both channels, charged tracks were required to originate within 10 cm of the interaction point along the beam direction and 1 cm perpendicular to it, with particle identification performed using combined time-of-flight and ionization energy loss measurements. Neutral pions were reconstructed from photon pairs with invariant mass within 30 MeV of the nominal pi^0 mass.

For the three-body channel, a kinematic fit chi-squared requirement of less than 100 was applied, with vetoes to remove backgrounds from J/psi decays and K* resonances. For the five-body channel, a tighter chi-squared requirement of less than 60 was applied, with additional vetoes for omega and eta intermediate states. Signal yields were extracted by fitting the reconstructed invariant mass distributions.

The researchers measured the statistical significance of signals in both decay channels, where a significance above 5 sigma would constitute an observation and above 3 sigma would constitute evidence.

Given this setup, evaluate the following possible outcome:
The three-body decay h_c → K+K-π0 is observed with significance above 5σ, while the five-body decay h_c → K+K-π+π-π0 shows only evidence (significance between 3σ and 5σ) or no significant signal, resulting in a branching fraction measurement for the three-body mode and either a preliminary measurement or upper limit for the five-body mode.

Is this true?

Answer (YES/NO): NO